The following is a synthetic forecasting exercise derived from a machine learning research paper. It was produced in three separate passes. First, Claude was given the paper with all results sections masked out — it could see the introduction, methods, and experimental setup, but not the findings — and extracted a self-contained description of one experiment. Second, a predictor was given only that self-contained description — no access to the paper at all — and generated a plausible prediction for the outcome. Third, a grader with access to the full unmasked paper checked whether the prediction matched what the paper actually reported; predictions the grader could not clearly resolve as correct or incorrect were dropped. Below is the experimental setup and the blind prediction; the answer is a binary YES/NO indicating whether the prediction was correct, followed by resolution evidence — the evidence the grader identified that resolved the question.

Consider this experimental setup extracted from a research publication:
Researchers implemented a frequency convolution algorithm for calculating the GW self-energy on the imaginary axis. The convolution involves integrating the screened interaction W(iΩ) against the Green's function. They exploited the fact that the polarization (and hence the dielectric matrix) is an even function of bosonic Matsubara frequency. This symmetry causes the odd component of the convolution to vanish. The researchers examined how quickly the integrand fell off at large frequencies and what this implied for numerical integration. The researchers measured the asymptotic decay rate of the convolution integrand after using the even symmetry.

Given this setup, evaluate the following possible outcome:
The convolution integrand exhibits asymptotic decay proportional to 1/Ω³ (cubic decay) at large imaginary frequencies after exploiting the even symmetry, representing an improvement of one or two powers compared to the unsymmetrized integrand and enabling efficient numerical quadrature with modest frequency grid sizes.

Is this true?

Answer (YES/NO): NO